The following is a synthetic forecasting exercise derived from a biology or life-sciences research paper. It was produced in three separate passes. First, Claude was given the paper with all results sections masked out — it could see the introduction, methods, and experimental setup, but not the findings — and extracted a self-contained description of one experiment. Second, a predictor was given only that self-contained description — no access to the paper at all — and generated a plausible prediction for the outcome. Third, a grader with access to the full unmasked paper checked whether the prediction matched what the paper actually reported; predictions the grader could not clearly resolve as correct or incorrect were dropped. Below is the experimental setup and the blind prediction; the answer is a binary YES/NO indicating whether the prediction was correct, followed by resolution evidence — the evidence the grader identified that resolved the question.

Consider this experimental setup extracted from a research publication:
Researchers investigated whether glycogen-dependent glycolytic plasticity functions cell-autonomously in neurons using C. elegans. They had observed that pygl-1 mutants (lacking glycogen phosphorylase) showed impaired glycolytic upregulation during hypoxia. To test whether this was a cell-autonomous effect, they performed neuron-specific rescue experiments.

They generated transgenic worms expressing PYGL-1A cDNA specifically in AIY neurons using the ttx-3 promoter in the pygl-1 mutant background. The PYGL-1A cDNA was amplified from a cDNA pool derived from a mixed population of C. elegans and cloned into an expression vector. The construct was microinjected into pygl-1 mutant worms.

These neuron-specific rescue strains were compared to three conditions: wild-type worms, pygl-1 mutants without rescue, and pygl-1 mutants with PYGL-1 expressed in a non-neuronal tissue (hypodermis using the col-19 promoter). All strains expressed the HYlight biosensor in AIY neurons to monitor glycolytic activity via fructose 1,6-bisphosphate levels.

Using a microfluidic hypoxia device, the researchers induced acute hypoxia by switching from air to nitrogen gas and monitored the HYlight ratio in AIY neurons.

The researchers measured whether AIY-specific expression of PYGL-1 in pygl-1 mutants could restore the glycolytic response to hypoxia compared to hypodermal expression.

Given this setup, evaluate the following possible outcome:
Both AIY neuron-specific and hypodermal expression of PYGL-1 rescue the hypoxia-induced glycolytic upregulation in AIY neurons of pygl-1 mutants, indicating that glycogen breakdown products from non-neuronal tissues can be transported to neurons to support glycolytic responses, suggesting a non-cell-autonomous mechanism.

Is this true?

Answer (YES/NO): NO